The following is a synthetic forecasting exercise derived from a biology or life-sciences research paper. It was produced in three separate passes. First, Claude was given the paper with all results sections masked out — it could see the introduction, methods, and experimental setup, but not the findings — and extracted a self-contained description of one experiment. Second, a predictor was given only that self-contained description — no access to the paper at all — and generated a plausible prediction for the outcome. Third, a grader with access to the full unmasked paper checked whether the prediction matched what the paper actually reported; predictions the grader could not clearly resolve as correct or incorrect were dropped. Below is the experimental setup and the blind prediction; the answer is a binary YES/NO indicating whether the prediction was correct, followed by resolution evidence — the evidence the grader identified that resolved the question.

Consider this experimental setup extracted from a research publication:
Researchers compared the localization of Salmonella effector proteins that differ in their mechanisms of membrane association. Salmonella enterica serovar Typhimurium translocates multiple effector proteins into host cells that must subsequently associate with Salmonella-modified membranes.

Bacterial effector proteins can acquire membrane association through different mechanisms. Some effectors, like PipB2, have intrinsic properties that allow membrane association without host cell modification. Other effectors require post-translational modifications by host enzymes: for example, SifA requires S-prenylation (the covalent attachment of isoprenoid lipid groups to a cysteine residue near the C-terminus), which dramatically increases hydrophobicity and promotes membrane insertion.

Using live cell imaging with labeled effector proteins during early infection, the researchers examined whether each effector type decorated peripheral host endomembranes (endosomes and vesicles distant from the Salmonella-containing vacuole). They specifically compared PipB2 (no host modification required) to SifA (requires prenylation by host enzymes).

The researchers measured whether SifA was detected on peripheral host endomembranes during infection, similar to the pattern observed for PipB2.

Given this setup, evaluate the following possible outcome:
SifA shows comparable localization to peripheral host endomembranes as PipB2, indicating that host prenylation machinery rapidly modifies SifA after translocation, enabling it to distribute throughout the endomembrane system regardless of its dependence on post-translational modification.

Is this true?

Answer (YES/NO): NO